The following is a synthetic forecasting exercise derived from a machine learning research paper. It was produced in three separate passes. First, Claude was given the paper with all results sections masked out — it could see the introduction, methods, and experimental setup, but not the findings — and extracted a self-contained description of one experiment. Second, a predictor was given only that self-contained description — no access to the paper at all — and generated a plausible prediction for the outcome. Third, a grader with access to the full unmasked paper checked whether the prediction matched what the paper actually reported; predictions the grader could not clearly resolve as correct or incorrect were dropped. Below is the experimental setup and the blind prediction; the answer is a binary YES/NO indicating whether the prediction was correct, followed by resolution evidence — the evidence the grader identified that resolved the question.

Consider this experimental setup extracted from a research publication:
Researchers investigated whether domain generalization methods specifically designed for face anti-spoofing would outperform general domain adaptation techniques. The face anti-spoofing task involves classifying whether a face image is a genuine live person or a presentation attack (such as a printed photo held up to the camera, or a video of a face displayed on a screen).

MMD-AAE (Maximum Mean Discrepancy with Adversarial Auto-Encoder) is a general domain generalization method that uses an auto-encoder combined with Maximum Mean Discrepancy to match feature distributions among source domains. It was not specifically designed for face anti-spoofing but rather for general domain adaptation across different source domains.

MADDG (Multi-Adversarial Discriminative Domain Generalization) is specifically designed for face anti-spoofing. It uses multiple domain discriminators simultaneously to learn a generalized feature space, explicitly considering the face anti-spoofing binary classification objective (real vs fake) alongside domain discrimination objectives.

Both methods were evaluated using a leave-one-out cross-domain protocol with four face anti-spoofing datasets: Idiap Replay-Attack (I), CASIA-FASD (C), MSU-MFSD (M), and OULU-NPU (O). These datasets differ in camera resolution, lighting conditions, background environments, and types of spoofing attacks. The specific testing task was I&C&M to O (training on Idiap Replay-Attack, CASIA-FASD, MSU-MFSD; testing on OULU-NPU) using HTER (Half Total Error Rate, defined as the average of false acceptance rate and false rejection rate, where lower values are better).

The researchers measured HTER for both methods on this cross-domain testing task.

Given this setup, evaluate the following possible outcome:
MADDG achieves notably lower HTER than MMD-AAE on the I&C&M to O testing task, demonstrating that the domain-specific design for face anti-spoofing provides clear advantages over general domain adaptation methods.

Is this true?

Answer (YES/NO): YES